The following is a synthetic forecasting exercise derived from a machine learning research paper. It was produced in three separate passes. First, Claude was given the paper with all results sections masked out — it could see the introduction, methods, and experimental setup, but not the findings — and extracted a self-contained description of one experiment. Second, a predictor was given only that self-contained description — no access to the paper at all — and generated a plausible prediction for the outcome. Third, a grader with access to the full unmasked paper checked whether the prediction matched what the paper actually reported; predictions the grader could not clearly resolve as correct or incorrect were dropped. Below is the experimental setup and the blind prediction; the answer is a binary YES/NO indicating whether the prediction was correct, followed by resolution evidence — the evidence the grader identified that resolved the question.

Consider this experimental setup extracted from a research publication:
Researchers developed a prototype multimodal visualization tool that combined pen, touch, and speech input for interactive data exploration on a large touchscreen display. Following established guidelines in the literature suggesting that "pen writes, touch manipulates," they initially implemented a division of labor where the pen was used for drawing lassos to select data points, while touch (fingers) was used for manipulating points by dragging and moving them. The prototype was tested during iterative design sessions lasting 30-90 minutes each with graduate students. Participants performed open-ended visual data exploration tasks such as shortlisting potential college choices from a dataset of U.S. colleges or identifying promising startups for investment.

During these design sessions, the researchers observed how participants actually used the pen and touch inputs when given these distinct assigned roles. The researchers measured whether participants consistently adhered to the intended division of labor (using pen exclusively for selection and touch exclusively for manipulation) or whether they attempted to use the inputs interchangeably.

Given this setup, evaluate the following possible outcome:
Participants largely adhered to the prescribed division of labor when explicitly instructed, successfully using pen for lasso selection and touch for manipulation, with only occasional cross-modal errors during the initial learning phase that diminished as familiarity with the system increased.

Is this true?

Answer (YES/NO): NO